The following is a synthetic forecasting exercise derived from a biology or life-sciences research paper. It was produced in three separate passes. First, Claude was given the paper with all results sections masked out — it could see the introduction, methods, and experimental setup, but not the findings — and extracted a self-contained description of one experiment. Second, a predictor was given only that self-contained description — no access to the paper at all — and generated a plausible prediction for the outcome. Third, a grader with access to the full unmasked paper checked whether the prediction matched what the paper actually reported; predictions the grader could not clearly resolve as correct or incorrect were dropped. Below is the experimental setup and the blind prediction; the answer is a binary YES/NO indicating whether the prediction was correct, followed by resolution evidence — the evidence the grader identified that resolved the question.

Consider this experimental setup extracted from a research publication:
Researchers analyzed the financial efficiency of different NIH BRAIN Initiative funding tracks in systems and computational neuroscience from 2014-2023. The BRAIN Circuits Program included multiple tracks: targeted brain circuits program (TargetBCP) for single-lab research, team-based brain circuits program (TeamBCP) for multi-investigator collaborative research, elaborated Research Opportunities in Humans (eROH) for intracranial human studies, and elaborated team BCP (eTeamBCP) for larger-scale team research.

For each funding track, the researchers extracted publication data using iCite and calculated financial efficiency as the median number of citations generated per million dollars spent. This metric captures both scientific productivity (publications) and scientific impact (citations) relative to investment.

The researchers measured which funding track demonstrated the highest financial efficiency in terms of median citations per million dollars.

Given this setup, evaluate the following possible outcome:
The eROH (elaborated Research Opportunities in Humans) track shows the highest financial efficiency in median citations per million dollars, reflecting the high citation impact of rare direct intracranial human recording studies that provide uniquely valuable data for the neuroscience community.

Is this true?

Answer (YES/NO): NO